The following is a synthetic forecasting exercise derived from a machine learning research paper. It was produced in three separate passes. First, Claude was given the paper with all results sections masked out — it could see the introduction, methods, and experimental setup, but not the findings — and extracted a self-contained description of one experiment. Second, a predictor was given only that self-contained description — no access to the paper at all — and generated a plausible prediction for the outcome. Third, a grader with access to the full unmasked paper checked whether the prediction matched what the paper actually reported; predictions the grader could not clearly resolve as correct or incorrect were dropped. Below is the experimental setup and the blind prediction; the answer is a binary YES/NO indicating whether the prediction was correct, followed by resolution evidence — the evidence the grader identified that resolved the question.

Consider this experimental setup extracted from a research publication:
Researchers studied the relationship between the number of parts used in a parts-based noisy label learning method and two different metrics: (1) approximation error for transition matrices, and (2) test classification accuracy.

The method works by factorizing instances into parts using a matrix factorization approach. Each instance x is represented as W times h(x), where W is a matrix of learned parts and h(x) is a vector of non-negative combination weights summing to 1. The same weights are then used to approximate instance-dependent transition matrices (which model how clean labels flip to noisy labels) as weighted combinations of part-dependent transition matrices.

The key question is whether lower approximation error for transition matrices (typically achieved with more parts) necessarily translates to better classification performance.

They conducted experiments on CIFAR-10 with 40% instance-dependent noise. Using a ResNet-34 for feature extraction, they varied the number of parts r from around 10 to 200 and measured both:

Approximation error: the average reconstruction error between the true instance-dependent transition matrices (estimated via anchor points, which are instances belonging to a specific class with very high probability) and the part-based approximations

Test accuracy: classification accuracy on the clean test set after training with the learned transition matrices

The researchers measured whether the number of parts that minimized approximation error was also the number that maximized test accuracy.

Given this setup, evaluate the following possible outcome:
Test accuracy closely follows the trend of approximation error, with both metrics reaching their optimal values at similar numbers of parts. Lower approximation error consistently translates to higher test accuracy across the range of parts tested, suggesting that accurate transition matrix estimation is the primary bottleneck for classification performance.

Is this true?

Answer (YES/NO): NO